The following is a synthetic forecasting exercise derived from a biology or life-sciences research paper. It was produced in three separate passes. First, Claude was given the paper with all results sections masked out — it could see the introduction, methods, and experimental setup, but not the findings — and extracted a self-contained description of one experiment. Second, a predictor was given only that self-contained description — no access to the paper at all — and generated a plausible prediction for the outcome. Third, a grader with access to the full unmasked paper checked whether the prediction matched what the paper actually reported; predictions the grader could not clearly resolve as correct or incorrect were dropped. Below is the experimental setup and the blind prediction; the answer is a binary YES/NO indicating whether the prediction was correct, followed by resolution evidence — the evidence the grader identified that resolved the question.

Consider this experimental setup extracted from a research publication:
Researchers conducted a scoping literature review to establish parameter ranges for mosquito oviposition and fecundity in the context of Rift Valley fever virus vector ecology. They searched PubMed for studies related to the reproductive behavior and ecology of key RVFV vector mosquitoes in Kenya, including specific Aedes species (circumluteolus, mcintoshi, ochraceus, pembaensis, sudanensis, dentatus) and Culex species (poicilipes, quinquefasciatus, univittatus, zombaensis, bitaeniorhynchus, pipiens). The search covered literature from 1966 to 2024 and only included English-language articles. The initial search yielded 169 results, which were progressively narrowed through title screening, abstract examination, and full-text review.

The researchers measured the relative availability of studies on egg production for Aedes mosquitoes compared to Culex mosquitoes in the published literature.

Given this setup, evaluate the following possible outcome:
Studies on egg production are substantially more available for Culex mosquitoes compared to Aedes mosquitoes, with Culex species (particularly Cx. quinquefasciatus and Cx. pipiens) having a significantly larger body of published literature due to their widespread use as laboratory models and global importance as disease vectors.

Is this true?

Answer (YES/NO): YES